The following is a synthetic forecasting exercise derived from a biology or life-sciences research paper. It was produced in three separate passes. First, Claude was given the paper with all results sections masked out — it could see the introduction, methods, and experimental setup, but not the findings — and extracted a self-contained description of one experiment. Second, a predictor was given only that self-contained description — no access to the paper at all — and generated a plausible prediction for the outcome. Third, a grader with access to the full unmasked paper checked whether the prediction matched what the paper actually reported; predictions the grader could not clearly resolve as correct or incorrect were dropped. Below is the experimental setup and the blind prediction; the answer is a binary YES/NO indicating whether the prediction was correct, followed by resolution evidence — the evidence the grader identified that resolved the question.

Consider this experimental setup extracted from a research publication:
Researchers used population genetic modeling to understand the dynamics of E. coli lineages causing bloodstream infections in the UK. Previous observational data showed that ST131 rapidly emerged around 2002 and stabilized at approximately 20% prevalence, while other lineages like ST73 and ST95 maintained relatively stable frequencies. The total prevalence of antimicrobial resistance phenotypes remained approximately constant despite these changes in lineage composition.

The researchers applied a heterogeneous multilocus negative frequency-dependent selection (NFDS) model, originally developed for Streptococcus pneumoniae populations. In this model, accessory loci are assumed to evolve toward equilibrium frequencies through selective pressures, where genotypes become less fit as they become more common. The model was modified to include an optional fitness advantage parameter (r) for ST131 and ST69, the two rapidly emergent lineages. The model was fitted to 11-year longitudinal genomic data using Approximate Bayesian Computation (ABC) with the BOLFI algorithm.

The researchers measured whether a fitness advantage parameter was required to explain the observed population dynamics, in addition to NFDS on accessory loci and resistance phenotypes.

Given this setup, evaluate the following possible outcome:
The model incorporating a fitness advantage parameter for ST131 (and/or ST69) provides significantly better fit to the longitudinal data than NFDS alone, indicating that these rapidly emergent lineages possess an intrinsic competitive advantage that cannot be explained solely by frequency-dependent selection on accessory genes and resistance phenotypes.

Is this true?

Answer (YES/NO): YES